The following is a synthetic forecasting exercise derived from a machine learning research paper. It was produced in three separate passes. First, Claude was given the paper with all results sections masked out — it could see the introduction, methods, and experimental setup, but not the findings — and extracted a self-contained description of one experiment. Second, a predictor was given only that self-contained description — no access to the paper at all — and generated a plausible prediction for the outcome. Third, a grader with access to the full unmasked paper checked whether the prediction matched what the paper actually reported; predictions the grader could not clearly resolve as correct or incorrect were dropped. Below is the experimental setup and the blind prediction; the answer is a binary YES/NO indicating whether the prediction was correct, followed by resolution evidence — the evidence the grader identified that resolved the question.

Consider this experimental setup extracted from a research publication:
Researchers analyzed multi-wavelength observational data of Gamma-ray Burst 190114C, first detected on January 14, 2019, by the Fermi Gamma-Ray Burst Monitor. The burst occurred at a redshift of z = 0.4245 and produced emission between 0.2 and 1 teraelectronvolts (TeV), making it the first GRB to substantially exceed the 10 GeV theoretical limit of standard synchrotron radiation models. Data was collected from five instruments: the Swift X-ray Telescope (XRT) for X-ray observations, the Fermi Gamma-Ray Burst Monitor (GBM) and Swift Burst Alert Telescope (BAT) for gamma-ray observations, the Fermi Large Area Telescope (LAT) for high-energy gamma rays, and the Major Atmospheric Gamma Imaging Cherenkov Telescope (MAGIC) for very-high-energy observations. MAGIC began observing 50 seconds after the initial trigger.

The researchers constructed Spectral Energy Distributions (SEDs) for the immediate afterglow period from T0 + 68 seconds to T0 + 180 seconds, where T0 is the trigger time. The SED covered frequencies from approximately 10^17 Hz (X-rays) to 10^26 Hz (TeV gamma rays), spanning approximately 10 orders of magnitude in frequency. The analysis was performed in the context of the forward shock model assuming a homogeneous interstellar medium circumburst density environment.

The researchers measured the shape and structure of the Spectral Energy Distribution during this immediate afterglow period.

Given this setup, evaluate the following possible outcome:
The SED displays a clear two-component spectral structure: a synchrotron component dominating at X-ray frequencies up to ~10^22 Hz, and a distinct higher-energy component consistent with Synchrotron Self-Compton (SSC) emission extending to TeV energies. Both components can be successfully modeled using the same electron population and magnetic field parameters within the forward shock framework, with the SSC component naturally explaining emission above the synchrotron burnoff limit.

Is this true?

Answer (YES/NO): YES